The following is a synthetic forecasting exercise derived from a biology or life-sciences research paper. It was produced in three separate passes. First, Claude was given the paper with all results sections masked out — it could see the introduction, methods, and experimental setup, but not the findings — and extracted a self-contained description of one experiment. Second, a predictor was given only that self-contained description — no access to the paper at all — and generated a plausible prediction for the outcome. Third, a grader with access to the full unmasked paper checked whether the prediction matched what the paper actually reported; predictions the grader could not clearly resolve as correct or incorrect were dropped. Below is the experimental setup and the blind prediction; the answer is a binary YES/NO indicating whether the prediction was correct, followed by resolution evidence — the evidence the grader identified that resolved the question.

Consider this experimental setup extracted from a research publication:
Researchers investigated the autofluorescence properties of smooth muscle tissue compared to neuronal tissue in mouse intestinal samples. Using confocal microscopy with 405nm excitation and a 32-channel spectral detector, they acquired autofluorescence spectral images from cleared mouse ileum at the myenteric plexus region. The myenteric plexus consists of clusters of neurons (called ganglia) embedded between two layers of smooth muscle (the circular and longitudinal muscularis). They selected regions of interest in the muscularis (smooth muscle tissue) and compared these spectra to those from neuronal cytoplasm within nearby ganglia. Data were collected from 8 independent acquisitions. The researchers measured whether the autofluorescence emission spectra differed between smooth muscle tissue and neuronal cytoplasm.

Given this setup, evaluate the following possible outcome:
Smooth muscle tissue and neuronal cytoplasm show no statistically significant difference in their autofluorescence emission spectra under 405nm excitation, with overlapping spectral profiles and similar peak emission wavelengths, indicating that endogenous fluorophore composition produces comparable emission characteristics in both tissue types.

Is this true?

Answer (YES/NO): YES